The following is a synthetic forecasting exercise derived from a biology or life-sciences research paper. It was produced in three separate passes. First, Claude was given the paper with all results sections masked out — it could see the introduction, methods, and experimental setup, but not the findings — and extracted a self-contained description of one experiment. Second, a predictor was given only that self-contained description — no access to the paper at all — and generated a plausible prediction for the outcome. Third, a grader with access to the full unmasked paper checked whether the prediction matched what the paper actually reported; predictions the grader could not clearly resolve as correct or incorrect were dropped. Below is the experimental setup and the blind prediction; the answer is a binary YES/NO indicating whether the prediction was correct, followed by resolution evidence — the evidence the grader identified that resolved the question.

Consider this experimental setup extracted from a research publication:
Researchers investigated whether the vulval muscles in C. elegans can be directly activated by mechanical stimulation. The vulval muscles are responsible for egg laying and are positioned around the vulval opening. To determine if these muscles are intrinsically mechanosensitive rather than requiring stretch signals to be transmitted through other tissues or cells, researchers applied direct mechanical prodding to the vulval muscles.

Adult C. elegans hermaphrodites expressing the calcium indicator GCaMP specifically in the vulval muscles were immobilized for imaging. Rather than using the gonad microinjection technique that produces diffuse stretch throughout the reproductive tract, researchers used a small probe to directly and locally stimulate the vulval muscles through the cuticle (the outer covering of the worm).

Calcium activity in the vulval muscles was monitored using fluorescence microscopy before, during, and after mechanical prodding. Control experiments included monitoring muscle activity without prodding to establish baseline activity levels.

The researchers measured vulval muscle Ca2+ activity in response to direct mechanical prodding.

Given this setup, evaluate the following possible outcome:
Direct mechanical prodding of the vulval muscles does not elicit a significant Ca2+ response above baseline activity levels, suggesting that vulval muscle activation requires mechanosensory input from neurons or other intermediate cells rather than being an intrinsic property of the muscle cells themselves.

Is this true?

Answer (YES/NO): NO